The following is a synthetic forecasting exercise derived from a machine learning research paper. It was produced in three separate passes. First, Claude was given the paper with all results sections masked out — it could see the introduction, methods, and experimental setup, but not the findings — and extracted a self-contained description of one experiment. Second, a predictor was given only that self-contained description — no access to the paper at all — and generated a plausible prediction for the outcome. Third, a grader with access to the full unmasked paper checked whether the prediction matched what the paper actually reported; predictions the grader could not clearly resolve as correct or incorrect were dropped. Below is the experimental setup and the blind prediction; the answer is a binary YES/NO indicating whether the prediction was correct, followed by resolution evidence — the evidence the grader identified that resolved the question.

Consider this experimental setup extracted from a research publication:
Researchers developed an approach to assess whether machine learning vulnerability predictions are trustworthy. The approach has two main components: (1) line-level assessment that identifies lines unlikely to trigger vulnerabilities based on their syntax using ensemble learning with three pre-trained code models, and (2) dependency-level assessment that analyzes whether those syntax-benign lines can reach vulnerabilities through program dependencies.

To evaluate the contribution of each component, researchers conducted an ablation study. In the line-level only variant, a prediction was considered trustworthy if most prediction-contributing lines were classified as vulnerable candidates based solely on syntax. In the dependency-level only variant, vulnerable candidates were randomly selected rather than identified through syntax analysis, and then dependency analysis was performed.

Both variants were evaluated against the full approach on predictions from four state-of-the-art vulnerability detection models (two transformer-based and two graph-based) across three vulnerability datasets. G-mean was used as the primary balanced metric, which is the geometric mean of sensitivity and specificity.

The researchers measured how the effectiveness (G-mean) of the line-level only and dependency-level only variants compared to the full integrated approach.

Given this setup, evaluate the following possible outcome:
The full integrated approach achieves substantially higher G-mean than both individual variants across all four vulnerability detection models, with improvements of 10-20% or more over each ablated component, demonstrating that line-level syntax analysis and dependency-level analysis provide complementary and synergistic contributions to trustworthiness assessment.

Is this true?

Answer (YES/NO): NO